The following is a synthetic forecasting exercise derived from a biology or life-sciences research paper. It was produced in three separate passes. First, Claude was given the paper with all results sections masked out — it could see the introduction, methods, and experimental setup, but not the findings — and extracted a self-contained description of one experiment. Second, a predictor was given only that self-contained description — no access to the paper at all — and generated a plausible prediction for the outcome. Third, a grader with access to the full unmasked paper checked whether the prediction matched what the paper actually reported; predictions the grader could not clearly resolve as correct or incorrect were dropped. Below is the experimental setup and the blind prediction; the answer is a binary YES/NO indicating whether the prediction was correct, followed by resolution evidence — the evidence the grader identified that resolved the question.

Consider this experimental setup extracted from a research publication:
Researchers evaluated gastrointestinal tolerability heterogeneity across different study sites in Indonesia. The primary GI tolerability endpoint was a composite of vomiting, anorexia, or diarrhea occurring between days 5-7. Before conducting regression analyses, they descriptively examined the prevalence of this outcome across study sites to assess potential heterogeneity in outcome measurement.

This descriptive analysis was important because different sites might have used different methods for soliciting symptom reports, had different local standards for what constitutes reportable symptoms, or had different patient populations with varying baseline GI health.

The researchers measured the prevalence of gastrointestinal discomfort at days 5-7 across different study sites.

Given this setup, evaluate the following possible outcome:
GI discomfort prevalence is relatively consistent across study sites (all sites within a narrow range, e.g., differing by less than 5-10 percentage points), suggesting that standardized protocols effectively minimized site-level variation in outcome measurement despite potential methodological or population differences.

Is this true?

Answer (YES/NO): NO